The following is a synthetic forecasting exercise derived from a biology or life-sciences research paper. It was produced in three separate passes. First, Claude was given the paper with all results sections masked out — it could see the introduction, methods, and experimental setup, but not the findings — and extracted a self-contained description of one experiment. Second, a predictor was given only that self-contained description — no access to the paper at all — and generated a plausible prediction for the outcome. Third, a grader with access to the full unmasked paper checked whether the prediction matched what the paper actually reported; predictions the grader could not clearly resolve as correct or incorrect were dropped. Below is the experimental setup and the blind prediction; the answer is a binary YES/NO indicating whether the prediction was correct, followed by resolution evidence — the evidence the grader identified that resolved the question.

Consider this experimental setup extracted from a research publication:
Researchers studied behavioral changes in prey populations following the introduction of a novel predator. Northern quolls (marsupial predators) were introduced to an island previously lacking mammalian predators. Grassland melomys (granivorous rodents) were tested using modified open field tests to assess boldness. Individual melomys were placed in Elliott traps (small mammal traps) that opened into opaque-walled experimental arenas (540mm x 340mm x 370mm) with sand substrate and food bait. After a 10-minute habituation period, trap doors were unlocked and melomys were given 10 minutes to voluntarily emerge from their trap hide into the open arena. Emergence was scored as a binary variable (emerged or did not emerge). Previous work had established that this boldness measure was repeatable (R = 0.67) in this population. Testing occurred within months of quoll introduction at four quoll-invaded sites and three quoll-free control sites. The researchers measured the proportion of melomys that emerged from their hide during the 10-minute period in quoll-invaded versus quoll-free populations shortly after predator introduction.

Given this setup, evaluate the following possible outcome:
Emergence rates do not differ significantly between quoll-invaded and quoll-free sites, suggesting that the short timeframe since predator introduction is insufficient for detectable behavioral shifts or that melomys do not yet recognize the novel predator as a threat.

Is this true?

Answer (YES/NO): NO